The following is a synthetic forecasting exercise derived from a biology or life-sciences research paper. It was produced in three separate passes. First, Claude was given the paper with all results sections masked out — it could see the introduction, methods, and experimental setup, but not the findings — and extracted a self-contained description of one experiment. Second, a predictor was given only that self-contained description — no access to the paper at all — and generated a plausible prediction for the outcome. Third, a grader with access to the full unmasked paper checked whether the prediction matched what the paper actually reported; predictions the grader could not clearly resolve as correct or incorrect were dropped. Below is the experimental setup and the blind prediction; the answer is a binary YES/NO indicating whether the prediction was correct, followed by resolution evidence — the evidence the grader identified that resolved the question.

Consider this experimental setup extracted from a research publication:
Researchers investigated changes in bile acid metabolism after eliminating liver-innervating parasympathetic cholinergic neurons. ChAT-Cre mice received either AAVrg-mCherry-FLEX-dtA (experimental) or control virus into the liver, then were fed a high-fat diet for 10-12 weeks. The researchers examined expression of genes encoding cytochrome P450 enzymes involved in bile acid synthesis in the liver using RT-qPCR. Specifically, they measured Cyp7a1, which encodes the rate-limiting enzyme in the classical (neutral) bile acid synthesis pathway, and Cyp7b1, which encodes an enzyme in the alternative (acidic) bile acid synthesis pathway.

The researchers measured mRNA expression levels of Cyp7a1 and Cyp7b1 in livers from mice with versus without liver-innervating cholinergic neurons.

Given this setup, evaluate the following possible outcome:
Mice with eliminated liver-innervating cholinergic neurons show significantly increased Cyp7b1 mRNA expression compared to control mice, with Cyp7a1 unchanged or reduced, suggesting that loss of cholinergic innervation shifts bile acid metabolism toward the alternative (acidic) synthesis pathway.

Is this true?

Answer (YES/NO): YES